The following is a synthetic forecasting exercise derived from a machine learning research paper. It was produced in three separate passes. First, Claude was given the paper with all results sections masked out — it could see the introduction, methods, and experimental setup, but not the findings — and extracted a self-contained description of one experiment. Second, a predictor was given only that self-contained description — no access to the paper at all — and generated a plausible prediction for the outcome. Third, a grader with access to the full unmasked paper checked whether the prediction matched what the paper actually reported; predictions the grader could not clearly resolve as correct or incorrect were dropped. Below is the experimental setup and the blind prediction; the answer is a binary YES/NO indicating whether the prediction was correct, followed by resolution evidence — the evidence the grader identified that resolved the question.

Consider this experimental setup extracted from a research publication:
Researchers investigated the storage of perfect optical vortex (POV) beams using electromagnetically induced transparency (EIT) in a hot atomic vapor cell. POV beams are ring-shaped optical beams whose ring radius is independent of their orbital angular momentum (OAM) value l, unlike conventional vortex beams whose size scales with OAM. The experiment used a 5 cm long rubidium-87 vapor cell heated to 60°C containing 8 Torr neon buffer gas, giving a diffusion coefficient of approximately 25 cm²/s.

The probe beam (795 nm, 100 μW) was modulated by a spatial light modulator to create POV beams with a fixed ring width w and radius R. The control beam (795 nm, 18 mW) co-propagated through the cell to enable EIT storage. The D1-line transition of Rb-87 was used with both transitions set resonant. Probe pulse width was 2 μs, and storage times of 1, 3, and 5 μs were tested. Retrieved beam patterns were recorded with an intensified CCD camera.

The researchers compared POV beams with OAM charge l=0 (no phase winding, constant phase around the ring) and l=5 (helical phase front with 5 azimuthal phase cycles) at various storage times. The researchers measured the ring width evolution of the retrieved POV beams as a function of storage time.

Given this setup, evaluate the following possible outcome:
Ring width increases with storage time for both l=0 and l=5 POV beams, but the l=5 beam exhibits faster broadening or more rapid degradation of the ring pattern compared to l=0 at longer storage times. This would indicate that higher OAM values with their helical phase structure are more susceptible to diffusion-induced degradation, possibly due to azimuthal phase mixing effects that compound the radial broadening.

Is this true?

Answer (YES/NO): NO